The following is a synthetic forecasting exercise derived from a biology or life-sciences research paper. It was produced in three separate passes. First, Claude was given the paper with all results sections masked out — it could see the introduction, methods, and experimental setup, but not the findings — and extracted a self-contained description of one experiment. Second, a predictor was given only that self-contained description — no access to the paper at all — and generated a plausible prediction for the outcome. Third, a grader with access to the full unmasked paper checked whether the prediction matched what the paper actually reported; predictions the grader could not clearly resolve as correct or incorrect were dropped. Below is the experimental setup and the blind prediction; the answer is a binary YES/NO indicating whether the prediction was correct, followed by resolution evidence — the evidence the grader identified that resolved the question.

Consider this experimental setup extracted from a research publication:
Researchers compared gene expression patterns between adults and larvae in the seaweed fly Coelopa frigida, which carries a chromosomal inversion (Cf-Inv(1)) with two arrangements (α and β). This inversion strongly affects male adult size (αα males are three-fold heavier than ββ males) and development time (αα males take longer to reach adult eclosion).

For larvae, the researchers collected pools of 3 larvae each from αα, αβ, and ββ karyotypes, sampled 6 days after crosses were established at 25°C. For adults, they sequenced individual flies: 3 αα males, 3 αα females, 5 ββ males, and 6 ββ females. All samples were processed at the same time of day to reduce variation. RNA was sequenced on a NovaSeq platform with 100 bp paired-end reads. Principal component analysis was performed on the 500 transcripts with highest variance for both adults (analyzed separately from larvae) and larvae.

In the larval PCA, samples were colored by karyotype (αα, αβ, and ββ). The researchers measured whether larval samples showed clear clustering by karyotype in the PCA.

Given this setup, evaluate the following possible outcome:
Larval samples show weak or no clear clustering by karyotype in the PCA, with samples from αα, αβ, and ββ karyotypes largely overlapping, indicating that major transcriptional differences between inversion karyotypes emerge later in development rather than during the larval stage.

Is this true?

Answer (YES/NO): YES